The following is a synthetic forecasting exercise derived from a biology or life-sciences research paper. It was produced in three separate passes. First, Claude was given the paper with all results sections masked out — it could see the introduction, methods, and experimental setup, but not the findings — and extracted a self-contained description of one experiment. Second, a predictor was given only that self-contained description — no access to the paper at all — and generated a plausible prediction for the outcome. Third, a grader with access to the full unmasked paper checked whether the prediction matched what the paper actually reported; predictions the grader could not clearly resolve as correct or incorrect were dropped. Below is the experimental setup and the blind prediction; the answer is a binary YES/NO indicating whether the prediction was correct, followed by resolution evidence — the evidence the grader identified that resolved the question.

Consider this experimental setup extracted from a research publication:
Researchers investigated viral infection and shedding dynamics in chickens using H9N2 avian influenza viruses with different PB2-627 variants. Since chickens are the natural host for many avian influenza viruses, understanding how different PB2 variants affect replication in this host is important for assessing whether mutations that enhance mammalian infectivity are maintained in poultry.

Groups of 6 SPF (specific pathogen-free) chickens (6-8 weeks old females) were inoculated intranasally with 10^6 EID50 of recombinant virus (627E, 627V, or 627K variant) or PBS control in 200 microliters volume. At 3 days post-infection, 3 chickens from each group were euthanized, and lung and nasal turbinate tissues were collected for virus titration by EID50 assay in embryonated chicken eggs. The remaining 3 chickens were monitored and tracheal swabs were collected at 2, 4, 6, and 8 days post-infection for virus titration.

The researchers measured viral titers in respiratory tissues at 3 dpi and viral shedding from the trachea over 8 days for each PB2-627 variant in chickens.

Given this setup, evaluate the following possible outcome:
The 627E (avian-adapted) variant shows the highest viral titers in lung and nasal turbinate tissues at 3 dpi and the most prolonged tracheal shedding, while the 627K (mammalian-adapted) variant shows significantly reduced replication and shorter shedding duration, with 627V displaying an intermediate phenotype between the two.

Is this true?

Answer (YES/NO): NO